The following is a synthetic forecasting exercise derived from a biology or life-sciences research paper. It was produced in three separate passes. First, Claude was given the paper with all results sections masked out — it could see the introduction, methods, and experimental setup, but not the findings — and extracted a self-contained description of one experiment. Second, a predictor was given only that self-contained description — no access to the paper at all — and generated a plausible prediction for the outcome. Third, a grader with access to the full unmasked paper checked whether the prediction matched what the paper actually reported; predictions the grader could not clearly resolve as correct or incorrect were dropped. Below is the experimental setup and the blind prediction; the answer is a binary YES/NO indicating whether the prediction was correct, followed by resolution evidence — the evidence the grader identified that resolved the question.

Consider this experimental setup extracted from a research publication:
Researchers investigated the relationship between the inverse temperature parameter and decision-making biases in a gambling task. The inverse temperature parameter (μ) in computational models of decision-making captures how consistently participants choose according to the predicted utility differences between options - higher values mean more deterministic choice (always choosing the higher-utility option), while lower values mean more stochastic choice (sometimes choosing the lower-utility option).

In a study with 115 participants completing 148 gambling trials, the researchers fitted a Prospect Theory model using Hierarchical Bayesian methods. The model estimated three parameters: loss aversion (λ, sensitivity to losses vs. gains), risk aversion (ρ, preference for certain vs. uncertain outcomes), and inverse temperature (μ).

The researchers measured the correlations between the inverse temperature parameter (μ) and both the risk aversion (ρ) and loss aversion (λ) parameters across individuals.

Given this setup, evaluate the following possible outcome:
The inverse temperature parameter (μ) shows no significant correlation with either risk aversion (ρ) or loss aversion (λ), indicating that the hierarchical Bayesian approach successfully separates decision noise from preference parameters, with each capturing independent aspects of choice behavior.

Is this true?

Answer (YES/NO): NO